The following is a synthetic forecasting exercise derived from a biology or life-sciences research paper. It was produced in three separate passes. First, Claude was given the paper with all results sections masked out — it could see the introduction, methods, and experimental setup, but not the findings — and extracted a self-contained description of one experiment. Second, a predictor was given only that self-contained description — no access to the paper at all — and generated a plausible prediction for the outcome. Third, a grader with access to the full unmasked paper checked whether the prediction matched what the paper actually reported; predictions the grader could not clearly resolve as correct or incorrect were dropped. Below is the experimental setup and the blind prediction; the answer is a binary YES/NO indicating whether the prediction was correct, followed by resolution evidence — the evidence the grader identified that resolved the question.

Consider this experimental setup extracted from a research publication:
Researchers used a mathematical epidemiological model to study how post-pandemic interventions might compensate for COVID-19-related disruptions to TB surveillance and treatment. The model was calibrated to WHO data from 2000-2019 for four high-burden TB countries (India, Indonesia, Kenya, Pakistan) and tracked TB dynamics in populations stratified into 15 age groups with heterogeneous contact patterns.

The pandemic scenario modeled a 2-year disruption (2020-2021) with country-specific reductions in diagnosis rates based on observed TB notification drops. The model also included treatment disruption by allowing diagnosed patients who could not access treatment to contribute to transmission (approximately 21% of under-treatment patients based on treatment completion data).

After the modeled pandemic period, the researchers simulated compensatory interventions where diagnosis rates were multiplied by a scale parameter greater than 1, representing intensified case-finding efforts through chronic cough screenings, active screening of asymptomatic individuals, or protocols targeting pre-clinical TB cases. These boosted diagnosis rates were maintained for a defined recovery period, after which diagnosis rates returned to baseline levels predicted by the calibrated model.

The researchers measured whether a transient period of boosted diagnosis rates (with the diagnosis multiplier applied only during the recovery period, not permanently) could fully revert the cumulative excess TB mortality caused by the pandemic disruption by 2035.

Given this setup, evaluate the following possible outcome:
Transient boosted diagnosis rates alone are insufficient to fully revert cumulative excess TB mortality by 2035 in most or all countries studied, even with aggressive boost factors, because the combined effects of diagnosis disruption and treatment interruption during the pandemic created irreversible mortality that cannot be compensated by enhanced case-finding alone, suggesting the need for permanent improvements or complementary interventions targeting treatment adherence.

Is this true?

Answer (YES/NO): NO